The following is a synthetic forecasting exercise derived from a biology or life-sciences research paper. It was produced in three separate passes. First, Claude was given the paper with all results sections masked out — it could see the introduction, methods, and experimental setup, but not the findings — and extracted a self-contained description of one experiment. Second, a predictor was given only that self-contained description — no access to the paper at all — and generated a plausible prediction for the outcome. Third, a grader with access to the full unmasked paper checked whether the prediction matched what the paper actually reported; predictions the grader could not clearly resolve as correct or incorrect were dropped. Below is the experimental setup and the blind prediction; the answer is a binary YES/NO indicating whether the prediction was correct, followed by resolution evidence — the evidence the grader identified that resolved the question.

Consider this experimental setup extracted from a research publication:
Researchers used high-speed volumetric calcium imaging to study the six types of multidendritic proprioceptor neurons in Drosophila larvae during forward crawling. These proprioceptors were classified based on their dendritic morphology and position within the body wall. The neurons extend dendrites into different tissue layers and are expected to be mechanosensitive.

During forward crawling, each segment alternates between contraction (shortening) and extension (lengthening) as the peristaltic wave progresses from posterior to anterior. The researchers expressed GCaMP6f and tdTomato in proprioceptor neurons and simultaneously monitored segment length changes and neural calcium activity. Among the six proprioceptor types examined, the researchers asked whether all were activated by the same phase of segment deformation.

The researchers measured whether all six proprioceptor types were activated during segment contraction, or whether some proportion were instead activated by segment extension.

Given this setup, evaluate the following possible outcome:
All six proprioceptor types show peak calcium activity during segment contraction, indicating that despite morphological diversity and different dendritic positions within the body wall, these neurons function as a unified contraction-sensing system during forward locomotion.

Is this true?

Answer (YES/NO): NO